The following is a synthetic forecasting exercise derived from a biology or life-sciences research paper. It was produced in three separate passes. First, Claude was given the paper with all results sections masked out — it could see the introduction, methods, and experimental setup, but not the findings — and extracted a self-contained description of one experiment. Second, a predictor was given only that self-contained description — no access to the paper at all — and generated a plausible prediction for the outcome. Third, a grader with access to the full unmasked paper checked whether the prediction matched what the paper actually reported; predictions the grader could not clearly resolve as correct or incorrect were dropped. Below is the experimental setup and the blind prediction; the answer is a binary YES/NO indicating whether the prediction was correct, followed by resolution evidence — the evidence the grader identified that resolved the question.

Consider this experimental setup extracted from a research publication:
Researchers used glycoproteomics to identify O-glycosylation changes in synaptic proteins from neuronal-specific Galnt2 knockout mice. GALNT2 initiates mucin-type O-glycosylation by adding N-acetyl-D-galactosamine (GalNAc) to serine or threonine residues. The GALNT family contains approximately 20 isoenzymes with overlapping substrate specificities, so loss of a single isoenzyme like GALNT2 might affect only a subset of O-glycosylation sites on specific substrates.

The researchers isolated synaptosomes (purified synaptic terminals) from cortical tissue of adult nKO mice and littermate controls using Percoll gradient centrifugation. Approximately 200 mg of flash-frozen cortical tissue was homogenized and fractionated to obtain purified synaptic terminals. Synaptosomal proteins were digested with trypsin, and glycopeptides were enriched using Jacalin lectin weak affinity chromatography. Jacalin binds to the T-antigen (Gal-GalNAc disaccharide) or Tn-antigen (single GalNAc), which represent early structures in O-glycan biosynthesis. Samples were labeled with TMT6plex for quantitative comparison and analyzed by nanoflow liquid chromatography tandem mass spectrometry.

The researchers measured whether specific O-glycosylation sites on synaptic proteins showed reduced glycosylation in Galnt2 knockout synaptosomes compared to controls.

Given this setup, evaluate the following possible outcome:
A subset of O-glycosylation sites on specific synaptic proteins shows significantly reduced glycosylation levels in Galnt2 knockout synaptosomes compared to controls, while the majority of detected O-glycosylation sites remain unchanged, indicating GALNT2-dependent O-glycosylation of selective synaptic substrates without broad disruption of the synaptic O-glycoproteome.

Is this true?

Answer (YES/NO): YES